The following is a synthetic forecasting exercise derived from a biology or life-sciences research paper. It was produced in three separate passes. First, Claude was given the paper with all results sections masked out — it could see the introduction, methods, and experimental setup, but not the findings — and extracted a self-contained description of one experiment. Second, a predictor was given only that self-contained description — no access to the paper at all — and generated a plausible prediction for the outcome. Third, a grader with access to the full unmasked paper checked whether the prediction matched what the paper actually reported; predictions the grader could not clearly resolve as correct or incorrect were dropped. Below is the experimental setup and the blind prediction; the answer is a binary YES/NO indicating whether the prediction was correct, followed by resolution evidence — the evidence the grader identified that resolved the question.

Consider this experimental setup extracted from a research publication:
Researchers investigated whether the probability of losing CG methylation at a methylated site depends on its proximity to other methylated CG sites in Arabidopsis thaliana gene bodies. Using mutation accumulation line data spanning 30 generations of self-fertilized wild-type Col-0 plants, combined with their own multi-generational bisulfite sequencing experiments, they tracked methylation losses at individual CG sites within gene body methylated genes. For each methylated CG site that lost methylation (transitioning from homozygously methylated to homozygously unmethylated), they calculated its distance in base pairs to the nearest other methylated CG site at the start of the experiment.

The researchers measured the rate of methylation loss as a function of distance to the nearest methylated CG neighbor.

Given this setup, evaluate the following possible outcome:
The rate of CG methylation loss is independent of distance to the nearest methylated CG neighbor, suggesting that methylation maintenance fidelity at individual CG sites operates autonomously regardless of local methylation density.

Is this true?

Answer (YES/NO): NO